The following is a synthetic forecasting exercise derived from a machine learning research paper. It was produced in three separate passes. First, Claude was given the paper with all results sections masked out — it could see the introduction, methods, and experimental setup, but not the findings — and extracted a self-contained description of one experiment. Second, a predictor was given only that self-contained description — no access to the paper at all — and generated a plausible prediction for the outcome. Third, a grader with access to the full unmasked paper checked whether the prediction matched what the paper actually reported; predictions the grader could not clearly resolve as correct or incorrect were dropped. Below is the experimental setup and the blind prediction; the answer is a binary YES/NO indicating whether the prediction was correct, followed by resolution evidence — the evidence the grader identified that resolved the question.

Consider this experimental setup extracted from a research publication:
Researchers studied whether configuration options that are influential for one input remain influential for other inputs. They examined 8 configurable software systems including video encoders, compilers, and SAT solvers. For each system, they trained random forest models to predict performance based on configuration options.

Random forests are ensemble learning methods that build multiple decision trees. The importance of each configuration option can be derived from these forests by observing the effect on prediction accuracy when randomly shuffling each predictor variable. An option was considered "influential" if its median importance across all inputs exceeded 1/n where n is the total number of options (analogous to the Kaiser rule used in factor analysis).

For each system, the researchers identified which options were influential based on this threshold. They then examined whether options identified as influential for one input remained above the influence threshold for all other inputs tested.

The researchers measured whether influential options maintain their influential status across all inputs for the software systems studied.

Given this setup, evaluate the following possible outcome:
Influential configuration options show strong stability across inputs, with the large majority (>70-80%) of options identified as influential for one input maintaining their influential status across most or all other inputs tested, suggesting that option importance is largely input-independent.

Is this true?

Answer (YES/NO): NO